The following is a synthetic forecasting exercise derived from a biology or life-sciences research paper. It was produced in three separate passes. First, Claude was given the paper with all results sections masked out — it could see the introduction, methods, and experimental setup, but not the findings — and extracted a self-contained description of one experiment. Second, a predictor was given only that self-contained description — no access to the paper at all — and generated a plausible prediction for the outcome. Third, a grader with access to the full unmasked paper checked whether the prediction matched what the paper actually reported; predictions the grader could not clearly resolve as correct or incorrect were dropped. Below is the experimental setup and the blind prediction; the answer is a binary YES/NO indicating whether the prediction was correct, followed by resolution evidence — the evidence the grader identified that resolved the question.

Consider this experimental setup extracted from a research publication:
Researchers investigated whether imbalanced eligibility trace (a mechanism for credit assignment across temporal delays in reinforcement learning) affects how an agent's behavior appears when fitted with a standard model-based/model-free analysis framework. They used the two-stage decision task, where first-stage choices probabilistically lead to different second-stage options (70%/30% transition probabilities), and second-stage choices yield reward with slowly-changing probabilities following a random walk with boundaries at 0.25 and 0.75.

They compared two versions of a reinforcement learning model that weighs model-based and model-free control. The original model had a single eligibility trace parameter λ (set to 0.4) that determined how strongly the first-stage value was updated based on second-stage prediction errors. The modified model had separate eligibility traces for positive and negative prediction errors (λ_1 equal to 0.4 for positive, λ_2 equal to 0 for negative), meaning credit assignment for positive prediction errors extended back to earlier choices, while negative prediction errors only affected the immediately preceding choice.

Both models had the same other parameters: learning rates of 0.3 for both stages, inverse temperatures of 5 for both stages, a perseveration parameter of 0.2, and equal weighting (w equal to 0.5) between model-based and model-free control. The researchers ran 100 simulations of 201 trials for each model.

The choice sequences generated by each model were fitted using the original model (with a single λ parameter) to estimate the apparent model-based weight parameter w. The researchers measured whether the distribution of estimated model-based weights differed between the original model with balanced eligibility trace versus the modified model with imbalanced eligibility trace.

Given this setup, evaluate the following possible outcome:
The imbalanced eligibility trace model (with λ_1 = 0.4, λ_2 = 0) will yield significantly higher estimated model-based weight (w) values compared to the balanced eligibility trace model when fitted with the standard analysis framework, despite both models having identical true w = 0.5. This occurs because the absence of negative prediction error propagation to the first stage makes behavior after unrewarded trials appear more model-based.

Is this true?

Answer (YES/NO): NO